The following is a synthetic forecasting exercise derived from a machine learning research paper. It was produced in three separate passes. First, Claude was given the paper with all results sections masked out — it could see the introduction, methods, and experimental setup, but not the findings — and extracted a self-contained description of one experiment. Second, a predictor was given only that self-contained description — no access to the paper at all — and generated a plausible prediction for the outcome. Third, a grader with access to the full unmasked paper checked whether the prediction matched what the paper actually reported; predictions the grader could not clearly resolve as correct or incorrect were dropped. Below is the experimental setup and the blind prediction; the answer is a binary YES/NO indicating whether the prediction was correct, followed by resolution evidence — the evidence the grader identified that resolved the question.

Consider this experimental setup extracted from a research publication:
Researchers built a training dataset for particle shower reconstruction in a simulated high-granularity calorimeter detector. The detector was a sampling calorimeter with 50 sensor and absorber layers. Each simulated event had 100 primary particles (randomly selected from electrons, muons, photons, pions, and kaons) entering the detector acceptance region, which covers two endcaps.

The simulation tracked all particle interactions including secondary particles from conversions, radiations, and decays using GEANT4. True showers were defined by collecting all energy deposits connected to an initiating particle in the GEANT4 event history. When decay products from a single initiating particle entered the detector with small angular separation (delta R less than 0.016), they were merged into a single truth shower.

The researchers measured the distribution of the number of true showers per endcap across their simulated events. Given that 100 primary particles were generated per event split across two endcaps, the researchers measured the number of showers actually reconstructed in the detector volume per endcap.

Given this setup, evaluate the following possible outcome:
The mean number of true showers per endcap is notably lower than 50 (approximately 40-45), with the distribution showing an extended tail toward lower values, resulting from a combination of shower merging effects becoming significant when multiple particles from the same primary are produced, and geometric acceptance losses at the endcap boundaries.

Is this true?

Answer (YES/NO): NO